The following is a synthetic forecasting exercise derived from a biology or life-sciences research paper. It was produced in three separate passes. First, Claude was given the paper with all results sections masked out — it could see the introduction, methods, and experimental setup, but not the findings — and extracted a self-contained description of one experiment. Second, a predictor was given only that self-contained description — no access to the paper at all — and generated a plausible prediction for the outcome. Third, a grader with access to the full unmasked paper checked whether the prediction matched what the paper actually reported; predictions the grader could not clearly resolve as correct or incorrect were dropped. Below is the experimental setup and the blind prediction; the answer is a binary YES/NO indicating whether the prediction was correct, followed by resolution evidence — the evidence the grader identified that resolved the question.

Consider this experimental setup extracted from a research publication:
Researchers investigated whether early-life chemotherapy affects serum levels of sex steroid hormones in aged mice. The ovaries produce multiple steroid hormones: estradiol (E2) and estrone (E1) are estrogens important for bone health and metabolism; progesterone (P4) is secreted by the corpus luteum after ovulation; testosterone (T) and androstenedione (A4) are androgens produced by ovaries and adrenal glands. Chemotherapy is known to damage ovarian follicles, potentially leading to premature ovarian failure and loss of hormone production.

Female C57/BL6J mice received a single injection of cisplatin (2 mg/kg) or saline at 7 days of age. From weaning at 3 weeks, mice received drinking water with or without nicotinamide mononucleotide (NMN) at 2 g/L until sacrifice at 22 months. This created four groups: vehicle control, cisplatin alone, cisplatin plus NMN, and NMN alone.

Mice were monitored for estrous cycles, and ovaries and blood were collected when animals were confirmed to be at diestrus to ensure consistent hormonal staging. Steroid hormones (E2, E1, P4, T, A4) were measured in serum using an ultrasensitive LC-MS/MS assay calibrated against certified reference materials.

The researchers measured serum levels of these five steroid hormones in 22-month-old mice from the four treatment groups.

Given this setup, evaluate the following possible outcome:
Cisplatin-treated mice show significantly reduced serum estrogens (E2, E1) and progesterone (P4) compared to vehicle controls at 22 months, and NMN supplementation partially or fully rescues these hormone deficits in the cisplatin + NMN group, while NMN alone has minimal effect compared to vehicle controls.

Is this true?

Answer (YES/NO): NO